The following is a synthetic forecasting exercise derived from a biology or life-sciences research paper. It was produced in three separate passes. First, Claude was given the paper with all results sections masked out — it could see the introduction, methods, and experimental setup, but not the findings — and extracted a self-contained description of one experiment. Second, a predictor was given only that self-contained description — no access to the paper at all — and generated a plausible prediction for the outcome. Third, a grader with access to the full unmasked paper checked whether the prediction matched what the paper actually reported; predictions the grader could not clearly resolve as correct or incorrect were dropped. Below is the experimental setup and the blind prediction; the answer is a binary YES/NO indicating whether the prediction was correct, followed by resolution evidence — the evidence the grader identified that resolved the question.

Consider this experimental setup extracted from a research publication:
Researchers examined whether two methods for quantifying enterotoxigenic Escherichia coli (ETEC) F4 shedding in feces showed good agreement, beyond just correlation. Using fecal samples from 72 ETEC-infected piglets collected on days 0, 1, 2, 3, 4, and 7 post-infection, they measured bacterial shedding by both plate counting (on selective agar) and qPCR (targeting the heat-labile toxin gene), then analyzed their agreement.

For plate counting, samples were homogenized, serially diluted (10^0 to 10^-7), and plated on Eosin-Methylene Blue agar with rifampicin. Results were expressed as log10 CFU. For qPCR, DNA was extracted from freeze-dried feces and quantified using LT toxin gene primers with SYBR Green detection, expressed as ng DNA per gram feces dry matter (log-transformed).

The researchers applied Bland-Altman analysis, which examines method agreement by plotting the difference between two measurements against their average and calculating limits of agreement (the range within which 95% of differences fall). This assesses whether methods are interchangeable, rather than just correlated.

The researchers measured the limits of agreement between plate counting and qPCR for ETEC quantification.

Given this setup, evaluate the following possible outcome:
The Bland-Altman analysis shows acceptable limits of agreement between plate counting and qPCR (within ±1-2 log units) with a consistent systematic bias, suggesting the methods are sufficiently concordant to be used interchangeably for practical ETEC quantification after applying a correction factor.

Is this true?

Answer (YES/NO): NO